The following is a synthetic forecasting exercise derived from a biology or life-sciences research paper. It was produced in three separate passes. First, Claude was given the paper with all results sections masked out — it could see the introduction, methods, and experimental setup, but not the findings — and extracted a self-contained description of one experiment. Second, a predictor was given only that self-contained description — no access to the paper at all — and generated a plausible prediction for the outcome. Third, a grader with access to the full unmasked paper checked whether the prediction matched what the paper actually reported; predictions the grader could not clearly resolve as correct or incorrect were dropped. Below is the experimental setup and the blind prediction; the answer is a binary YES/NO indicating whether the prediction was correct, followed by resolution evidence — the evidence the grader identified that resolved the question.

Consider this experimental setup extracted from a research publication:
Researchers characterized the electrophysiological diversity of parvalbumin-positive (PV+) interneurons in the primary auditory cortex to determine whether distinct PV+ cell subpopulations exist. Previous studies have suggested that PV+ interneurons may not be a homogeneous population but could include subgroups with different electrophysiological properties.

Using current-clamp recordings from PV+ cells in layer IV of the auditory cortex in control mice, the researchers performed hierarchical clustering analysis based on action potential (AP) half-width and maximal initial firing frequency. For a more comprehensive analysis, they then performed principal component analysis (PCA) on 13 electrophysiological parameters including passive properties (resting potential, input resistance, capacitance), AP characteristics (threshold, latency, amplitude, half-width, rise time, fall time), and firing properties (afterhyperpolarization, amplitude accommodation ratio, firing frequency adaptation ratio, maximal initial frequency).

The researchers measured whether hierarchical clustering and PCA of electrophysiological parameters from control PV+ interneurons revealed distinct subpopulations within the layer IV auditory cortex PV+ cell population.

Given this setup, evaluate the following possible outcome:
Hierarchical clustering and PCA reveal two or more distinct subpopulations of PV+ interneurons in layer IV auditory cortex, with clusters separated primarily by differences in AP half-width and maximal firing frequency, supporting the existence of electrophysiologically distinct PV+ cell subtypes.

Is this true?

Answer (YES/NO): YES